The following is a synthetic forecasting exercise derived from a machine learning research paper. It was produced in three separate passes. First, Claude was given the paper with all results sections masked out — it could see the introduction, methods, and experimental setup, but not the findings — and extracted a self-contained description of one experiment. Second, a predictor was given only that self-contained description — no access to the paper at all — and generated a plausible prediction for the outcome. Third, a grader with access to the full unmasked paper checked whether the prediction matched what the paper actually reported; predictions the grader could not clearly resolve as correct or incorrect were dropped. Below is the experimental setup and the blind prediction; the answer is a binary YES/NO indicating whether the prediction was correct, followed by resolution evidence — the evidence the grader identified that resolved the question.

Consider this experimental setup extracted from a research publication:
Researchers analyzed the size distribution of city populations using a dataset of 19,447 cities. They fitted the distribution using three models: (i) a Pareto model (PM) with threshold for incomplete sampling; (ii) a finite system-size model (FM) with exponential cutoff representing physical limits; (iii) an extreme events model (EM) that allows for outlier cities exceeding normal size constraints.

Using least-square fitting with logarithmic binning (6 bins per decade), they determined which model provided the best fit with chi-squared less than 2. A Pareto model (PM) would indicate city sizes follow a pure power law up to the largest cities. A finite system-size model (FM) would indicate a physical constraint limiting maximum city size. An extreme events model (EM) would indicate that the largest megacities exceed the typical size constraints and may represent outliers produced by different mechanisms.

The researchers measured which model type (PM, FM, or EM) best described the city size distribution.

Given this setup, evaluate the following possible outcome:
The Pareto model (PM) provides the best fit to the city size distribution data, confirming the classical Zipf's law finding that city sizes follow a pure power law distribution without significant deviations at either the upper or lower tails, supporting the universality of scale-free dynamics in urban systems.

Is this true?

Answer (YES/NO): NO